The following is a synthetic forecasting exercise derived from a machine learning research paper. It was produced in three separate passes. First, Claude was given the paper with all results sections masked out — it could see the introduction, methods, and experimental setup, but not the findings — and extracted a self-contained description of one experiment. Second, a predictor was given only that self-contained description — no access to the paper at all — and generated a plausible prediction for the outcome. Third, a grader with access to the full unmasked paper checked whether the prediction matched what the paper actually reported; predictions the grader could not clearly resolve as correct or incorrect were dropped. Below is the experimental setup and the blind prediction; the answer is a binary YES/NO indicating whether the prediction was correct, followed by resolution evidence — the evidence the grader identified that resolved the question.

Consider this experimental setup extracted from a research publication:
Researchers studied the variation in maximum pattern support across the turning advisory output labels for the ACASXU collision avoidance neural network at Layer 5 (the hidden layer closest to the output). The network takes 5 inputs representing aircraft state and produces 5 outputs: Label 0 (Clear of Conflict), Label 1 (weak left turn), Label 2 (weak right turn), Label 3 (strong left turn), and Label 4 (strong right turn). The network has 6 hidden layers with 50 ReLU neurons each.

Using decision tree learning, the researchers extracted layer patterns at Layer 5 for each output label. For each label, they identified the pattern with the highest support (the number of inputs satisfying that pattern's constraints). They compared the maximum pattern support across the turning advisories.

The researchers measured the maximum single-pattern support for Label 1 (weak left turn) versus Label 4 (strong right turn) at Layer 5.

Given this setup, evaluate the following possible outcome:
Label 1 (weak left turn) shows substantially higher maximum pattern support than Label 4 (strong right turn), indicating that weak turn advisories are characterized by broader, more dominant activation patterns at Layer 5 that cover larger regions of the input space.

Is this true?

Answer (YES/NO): NO